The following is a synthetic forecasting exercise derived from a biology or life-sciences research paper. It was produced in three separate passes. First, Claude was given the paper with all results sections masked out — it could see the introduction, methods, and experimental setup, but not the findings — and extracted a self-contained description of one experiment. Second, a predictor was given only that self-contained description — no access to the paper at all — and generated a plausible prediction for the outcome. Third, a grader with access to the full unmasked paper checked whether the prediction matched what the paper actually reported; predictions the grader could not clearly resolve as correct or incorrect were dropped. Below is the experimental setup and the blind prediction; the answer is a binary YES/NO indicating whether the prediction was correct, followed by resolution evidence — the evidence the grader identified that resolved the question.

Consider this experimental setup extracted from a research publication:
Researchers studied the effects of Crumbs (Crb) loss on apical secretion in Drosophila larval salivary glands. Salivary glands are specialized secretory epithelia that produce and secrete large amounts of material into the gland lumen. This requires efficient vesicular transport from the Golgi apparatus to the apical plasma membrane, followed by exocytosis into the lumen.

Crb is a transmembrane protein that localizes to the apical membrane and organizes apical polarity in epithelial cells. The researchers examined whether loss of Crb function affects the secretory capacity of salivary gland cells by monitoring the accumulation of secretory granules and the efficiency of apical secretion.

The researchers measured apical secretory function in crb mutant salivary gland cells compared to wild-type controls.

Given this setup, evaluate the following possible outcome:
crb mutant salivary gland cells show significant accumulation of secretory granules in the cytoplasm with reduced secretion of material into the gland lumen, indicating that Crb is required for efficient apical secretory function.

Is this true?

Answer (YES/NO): YES